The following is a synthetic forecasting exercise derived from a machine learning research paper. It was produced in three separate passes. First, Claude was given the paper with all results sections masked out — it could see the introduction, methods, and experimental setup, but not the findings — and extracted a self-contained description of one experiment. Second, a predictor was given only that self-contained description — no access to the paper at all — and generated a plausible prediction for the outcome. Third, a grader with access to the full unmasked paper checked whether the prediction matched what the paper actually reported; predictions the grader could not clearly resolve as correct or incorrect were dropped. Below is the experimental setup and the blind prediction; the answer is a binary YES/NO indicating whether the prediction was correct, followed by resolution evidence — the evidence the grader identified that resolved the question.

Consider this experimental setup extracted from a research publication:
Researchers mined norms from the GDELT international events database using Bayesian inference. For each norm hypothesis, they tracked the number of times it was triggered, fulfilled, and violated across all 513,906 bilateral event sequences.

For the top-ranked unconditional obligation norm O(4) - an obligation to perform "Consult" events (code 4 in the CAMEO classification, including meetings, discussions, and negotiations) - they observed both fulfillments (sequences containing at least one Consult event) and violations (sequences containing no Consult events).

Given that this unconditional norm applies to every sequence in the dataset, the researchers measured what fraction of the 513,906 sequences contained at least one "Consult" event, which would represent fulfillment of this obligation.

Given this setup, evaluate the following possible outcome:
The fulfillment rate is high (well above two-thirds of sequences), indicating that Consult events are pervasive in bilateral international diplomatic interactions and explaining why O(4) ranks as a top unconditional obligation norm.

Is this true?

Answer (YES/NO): NO